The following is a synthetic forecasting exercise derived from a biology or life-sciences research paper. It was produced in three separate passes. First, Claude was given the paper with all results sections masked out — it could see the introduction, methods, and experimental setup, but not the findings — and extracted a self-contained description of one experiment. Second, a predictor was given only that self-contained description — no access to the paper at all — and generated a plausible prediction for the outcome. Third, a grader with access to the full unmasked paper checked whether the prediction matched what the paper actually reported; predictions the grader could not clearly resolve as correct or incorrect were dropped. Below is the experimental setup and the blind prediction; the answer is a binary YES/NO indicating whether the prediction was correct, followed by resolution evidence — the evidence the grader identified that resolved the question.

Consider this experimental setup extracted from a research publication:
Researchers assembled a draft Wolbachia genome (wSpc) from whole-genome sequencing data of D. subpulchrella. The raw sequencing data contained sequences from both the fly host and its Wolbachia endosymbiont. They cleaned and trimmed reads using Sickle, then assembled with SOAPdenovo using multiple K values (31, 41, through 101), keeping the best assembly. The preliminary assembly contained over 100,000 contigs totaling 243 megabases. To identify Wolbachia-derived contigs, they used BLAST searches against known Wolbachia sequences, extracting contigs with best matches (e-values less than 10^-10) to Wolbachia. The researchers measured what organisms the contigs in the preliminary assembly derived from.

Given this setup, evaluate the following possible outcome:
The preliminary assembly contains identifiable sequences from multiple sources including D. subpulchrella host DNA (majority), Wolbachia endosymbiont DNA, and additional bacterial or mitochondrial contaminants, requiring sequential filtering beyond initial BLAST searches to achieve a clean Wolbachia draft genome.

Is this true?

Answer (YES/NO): NO